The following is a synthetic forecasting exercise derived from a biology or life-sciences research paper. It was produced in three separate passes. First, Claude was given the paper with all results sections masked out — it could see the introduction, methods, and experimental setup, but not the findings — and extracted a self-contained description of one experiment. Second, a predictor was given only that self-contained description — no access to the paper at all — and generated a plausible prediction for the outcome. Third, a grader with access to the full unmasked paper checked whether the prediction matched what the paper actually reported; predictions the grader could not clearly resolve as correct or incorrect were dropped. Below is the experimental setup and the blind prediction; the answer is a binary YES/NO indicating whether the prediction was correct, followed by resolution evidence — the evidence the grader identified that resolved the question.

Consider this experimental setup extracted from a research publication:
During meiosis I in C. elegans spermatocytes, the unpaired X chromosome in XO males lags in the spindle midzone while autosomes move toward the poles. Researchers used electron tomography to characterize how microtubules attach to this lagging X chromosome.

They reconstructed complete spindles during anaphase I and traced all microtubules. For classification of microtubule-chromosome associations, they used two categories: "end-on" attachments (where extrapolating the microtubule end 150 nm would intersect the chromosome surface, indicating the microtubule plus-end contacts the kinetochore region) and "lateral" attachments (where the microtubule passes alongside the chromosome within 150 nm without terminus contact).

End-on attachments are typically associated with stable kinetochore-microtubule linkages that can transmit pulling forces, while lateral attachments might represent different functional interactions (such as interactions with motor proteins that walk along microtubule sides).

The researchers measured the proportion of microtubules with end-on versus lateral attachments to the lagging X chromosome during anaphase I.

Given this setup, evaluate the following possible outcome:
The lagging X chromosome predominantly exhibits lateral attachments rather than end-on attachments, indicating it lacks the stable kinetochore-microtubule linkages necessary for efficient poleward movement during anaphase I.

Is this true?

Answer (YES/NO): NO